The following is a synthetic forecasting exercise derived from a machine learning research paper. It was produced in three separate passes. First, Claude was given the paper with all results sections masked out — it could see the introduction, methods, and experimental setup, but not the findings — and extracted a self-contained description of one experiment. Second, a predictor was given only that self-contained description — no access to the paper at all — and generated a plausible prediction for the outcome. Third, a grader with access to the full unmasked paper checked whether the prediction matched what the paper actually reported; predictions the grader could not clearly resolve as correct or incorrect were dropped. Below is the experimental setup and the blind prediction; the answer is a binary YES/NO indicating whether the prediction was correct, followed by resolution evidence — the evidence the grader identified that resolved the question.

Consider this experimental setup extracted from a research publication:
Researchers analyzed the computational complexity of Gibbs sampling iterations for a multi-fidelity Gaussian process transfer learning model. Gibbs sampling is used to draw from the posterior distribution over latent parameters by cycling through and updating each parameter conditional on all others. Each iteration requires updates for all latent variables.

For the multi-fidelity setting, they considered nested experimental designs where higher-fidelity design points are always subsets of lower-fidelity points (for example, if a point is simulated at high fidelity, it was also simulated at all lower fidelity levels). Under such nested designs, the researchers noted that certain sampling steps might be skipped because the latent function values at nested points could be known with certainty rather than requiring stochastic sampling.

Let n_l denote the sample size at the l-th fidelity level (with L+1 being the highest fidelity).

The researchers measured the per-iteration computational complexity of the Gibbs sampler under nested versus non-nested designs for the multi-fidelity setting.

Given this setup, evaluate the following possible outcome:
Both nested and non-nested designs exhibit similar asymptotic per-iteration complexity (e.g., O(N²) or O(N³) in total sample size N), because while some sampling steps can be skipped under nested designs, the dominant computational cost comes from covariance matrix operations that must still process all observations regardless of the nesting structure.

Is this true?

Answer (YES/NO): NO